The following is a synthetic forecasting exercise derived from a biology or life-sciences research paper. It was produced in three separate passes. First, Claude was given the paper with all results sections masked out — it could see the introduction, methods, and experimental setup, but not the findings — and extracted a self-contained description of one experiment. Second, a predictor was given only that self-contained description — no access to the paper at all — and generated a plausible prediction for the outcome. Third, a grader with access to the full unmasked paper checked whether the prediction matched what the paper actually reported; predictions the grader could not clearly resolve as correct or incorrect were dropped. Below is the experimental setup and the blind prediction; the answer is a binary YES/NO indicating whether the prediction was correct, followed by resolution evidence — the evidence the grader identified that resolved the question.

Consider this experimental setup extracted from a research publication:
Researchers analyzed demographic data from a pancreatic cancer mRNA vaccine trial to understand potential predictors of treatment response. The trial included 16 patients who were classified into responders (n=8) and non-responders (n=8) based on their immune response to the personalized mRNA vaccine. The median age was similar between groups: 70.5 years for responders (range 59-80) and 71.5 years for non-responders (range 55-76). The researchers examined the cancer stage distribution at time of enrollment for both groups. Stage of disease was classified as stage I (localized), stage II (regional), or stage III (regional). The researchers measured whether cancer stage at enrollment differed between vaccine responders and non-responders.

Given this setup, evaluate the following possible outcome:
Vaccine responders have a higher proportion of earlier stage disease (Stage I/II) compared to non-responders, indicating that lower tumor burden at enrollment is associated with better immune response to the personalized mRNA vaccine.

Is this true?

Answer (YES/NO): YES